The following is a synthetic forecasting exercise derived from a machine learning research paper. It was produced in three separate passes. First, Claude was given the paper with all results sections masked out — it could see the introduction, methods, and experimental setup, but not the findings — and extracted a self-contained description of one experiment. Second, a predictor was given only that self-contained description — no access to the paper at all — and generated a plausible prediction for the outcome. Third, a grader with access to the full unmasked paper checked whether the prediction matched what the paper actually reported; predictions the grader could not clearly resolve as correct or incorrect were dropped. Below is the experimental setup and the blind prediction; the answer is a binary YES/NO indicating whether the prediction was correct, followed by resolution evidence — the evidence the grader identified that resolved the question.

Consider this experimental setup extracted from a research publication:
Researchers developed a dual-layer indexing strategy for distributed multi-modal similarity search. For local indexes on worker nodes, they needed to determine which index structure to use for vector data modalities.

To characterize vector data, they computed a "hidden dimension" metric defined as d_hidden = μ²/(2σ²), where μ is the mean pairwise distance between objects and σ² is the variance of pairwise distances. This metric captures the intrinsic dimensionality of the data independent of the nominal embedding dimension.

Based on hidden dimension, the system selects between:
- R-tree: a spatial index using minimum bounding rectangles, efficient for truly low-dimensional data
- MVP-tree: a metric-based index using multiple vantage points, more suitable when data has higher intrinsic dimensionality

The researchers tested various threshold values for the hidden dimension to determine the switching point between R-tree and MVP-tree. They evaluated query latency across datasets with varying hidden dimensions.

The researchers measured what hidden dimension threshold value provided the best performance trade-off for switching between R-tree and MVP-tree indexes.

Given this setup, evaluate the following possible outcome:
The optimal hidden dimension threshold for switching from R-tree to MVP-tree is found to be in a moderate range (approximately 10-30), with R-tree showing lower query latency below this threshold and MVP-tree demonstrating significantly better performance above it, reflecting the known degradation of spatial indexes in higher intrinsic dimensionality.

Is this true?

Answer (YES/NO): NO